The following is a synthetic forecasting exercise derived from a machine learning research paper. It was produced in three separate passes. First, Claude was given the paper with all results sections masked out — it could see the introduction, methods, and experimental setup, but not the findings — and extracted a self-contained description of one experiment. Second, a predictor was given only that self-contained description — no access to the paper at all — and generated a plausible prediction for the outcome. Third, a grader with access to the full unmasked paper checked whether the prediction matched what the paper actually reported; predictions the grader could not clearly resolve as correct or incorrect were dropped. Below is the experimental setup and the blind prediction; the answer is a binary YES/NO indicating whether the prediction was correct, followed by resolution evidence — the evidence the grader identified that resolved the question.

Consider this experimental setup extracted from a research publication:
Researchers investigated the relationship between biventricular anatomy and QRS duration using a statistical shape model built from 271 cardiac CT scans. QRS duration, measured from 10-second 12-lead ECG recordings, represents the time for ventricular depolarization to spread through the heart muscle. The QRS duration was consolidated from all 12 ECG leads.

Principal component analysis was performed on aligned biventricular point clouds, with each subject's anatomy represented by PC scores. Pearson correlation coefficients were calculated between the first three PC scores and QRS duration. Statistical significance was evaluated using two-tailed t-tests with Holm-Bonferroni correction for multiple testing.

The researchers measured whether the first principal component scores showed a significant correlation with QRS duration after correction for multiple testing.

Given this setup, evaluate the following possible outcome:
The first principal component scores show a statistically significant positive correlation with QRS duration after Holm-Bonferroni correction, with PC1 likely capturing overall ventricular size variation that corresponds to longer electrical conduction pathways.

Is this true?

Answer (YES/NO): NO